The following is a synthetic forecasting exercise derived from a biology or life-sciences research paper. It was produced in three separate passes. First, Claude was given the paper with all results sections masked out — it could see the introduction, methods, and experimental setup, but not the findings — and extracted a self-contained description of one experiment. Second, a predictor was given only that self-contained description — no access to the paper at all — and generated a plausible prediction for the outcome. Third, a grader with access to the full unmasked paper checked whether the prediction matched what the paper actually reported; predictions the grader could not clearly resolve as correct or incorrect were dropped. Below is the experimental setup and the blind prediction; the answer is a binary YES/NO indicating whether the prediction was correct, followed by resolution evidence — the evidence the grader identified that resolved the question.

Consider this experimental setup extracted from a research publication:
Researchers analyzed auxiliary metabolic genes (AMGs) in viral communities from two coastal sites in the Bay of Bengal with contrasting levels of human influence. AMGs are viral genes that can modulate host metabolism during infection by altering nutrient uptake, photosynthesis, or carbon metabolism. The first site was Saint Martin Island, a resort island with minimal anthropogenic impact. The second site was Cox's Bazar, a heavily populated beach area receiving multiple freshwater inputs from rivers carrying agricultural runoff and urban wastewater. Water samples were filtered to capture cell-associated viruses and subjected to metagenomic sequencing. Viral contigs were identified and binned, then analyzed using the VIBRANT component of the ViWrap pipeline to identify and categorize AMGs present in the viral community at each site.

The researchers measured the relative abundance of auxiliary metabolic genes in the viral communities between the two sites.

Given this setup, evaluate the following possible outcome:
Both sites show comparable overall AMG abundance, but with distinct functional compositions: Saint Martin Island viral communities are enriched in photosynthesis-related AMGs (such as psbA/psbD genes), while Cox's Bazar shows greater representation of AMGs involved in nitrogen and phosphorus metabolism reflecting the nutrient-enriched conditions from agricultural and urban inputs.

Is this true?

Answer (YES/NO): NO